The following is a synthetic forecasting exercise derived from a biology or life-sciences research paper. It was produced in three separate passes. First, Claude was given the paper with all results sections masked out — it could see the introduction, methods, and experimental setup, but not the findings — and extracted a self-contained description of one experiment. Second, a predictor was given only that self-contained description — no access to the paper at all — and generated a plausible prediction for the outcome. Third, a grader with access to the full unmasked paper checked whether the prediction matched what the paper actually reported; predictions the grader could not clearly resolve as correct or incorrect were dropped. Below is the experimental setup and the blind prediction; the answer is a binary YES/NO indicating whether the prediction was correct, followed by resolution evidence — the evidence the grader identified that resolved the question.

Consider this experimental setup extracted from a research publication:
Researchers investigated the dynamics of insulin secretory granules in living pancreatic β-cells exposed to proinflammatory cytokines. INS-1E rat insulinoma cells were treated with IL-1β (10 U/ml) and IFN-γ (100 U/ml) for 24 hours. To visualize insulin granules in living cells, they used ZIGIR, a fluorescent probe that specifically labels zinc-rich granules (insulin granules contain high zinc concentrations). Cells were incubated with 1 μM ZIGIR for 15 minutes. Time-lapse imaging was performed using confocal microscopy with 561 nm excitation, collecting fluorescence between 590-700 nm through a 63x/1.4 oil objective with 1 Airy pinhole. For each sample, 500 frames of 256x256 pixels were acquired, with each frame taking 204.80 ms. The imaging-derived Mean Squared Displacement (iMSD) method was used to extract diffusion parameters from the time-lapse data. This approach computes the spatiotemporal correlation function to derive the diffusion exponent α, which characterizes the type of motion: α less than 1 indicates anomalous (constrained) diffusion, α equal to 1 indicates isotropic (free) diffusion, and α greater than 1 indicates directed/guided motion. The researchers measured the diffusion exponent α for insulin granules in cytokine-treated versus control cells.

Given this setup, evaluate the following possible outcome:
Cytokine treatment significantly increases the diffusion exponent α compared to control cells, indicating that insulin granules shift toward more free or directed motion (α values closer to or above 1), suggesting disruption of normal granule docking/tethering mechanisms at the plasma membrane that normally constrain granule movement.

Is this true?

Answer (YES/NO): NO